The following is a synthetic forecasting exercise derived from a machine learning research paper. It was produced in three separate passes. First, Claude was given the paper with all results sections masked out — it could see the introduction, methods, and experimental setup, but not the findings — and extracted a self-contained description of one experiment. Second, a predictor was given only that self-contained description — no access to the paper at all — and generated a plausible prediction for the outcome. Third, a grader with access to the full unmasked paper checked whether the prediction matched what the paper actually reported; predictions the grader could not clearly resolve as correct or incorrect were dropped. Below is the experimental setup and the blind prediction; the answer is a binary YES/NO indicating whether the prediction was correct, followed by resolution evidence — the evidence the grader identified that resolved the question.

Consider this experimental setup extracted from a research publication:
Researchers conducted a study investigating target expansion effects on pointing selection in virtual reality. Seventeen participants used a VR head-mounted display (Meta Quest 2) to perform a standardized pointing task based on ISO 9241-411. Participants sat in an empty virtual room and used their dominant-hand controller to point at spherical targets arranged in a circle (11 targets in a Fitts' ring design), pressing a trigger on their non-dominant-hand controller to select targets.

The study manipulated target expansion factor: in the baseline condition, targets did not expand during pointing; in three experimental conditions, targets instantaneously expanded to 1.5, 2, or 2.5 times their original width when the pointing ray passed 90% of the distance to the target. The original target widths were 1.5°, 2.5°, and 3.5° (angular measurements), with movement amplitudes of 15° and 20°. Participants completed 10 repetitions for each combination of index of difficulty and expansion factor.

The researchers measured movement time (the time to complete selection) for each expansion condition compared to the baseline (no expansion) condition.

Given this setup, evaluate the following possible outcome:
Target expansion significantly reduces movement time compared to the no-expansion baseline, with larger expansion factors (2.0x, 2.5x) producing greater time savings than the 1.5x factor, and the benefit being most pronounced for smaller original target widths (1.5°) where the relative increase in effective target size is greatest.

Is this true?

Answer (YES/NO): NO